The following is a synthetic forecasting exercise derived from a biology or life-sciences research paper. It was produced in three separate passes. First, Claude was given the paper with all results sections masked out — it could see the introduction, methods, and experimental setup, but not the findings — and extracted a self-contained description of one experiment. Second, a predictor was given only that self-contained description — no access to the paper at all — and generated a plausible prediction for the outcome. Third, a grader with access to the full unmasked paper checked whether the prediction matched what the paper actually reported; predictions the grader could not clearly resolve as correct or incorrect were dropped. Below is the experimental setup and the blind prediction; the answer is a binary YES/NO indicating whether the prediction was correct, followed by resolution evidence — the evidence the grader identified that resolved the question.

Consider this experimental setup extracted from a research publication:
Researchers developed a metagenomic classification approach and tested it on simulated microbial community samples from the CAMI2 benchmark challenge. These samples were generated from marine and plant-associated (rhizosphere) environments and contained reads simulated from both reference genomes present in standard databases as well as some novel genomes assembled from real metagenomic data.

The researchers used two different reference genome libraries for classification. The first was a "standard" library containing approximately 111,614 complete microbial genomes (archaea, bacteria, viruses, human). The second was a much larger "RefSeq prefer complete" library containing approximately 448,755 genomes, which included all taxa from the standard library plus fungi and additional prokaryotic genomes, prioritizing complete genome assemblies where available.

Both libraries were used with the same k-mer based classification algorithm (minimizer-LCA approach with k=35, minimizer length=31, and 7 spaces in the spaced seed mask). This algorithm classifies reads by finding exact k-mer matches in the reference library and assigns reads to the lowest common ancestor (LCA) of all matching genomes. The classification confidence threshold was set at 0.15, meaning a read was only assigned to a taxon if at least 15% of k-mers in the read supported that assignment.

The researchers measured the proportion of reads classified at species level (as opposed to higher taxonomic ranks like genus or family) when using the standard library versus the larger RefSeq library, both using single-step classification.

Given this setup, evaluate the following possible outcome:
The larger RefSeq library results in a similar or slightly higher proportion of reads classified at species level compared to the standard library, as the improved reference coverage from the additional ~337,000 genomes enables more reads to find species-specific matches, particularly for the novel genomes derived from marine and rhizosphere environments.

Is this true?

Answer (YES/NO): NO